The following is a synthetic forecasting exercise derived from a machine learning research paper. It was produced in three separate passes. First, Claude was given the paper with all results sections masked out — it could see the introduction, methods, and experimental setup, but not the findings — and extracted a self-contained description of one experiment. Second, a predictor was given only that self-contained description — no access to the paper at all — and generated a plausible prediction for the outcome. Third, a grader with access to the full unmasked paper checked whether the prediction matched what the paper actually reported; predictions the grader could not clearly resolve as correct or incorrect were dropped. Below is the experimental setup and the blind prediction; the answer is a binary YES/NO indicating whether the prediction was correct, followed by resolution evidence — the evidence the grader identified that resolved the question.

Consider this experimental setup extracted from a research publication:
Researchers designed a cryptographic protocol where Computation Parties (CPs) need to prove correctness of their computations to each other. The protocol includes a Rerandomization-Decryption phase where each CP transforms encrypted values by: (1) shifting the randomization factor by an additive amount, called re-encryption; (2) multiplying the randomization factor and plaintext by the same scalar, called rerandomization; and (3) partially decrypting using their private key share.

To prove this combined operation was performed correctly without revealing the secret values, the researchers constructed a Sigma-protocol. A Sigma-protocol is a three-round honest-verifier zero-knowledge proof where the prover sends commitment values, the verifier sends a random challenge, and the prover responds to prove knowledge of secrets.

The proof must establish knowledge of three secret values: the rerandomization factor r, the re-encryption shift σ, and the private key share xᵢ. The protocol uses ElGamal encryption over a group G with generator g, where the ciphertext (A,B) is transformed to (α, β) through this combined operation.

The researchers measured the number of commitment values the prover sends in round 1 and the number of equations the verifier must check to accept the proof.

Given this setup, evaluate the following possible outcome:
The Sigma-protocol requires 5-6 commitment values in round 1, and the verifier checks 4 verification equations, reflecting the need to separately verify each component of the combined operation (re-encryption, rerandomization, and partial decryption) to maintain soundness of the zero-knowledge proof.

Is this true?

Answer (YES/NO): NO